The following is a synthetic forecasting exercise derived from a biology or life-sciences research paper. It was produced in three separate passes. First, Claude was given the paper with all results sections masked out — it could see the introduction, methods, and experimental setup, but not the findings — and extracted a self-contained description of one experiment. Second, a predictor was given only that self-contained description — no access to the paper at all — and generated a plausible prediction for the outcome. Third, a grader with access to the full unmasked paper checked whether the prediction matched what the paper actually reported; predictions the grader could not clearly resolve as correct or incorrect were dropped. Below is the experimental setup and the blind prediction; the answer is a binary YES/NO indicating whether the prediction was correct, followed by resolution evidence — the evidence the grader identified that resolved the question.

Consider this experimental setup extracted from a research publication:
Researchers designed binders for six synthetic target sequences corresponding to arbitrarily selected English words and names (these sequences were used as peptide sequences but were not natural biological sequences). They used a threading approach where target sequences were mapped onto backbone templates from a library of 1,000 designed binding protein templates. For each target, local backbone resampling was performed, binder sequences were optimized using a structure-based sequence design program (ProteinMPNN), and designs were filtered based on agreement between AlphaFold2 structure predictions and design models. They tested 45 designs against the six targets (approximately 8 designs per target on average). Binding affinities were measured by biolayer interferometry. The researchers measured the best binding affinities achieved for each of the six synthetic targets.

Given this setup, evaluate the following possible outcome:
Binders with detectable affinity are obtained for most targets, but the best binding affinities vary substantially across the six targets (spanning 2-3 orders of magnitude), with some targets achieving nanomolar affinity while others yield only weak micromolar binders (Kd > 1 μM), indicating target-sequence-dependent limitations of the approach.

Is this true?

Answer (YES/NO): NO